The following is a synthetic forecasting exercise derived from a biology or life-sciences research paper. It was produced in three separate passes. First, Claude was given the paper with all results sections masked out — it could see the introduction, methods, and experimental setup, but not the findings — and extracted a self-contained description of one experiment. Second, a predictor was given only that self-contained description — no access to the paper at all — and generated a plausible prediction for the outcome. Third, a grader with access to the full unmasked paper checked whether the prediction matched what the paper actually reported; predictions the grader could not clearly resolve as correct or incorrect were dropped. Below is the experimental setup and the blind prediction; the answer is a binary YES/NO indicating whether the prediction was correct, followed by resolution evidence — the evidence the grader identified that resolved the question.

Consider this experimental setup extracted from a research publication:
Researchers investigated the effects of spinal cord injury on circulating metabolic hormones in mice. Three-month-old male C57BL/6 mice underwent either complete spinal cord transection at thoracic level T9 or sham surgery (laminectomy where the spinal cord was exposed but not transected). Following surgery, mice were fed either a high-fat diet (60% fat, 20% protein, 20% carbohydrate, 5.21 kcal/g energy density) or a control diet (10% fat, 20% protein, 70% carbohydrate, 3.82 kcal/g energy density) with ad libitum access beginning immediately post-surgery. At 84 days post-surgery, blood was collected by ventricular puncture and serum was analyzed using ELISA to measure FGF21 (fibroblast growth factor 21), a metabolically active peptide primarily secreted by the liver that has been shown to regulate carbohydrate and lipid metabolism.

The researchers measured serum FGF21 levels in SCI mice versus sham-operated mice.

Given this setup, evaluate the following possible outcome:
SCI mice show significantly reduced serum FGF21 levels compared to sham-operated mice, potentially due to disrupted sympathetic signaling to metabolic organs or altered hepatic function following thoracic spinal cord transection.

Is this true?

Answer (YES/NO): YES